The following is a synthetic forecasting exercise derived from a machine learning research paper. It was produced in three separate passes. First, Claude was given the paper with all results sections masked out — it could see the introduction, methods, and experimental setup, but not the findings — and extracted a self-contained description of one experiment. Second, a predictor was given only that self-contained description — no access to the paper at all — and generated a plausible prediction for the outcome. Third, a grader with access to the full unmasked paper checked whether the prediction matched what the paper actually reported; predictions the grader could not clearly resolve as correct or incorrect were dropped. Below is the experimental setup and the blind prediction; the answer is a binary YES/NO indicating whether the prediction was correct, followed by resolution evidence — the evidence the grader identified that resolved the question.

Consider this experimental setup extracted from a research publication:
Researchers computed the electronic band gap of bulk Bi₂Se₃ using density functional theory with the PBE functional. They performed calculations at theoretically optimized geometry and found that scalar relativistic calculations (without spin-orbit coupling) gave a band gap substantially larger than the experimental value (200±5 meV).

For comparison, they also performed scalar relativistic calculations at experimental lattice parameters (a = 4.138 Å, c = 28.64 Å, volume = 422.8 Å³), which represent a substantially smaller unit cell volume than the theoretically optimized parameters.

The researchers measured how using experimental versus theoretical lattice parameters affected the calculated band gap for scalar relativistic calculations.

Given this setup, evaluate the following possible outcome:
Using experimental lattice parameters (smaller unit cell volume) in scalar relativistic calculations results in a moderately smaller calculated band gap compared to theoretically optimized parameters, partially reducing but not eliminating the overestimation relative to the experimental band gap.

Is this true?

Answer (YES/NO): NO